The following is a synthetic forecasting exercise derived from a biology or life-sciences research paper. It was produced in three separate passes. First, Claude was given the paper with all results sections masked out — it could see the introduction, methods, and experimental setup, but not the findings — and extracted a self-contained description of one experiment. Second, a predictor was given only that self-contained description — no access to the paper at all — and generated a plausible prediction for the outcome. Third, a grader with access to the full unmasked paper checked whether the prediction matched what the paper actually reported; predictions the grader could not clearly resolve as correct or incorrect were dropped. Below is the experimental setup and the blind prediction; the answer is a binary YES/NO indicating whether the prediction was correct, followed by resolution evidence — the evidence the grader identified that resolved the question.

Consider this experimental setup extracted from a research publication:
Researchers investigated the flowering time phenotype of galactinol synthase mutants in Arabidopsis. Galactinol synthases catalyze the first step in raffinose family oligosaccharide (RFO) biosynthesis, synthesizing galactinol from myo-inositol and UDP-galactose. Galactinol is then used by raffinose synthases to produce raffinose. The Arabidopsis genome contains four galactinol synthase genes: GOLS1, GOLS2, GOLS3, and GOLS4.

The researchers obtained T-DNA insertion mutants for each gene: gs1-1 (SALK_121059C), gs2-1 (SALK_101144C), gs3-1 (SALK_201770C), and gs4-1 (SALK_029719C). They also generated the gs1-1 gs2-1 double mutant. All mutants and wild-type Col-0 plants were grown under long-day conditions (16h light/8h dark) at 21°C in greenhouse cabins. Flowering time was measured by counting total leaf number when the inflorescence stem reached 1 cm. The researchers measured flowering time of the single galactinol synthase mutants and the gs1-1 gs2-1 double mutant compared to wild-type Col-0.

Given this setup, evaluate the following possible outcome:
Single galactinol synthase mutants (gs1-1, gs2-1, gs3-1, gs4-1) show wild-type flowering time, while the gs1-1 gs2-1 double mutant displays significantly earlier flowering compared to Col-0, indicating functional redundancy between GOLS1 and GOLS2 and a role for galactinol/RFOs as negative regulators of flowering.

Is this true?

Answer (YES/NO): NO